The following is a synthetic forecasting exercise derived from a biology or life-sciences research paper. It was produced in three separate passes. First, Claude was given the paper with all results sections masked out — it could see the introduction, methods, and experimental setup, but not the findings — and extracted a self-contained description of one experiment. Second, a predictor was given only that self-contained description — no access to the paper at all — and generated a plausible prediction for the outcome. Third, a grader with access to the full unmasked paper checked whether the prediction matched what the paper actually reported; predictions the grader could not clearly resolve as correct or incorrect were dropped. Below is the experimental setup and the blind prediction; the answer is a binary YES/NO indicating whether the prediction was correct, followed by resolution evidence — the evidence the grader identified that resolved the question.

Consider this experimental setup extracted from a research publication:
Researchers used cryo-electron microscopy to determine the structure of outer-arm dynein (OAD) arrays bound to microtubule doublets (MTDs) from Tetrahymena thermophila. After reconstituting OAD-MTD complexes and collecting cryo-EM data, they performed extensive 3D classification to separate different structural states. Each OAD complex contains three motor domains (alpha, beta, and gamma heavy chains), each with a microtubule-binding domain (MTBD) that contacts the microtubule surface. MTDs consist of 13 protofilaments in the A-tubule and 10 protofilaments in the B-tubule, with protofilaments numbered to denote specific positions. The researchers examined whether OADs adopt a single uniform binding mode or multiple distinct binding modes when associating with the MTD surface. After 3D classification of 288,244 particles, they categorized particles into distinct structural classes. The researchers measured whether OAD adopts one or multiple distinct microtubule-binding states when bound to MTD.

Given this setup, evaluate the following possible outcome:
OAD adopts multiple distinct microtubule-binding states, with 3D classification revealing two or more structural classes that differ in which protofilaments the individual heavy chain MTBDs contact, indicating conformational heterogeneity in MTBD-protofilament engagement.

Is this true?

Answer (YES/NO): NO